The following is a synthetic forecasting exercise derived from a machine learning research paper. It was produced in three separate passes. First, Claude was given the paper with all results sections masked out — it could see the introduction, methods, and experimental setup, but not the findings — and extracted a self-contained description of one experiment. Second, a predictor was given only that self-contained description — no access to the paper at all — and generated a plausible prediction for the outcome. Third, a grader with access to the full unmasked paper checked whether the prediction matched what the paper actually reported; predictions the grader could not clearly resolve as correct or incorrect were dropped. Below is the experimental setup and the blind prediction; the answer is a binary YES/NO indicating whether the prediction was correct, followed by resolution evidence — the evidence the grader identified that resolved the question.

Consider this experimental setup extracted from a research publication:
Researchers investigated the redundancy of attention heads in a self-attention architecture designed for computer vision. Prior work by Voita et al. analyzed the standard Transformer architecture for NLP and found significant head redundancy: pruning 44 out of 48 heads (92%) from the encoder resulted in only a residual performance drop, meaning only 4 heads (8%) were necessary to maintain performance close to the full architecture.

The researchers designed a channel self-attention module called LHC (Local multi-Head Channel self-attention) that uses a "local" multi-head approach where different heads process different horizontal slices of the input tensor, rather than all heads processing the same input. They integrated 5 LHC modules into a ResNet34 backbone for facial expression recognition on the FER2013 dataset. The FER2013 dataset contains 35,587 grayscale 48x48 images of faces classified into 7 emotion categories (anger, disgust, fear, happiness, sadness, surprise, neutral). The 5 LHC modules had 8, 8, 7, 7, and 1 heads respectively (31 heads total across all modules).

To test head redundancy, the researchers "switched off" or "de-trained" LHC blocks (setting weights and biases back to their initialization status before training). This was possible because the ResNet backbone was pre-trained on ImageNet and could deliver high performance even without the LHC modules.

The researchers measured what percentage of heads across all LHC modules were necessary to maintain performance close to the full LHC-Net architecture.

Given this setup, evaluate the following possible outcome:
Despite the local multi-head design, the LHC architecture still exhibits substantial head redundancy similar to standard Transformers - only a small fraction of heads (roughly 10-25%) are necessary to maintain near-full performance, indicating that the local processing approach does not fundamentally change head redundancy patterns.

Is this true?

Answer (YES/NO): NO